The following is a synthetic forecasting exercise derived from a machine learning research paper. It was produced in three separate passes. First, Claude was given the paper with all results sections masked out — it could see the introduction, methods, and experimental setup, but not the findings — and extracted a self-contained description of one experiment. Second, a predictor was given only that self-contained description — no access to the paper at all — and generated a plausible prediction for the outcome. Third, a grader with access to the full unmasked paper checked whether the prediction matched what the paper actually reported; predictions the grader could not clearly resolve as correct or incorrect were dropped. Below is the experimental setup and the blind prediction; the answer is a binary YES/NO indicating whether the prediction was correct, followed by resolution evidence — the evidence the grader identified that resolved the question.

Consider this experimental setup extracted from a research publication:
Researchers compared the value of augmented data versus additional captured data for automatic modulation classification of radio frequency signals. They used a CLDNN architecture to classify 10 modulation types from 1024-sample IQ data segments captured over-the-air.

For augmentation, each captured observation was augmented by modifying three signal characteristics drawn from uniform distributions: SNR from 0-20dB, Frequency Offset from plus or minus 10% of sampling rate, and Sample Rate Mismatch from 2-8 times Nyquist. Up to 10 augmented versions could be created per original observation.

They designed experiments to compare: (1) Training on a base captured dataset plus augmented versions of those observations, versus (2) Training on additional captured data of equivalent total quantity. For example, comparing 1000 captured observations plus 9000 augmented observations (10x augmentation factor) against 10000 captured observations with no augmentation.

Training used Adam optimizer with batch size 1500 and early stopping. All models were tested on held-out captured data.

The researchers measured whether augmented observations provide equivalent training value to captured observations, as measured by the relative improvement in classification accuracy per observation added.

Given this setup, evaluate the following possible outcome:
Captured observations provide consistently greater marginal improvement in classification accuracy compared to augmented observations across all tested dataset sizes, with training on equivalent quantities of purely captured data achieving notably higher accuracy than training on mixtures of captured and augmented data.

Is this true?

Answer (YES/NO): NO